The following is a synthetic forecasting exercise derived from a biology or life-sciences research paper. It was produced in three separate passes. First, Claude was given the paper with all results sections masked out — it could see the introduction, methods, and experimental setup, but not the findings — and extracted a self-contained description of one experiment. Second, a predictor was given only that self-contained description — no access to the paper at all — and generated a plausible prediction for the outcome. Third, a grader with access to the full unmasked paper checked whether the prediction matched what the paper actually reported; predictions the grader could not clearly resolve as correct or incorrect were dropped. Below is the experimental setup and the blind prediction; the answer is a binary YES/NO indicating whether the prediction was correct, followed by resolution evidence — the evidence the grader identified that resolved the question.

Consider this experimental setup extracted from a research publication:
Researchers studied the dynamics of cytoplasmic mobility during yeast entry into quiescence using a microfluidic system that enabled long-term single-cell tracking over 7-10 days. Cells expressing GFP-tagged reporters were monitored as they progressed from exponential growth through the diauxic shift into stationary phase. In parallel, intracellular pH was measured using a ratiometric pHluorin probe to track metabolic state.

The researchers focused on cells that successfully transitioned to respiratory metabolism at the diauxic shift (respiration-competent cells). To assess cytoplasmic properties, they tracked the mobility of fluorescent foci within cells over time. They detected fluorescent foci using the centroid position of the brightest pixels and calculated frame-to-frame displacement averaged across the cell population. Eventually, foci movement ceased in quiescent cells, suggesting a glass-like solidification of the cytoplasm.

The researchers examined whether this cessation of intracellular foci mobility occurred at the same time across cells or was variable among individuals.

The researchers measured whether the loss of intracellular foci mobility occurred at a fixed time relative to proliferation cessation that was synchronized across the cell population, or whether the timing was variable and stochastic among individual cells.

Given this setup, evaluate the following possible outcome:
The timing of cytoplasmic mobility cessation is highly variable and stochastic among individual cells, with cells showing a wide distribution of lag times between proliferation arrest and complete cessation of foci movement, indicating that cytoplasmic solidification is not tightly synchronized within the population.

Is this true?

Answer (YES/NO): YES